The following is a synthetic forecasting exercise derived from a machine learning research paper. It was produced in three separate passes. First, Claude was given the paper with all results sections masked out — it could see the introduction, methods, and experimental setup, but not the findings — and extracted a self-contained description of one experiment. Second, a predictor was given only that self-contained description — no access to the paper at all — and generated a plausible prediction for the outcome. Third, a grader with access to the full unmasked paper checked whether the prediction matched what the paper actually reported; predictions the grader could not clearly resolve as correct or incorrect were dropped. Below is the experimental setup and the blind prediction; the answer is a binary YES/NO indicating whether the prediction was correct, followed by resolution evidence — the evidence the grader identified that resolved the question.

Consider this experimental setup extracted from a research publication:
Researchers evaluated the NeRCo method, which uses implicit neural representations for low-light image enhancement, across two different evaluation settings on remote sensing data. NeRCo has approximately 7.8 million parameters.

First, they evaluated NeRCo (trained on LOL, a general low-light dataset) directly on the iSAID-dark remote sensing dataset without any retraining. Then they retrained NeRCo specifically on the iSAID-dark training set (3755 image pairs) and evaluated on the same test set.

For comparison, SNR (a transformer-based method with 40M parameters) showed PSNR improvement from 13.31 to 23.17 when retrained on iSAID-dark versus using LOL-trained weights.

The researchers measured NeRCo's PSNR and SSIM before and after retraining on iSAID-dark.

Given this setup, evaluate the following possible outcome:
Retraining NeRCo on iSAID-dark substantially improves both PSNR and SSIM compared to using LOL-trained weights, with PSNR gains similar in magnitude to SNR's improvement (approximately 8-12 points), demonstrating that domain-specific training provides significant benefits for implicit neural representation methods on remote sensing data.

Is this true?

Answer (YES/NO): NO